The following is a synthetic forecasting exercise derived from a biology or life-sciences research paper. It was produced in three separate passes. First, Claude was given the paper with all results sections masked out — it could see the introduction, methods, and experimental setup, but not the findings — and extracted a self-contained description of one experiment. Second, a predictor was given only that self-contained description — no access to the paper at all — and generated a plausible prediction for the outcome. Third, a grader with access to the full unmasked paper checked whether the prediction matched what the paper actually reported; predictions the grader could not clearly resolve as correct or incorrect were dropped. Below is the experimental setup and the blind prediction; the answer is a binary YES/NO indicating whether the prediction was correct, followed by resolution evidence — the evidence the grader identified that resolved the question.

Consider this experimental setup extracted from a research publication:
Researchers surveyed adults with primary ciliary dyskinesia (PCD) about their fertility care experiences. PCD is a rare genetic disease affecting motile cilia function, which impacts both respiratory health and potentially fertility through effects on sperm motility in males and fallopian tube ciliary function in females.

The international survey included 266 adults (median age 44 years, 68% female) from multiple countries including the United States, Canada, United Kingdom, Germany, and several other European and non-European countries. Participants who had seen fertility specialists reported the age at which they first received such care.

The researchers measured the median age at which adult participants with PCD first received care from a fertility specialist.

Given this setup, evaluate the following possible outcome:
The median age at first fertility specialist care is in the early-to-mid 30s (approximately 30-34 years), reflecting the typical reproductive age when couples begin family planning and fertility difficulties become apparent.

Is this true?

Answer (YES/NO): YES